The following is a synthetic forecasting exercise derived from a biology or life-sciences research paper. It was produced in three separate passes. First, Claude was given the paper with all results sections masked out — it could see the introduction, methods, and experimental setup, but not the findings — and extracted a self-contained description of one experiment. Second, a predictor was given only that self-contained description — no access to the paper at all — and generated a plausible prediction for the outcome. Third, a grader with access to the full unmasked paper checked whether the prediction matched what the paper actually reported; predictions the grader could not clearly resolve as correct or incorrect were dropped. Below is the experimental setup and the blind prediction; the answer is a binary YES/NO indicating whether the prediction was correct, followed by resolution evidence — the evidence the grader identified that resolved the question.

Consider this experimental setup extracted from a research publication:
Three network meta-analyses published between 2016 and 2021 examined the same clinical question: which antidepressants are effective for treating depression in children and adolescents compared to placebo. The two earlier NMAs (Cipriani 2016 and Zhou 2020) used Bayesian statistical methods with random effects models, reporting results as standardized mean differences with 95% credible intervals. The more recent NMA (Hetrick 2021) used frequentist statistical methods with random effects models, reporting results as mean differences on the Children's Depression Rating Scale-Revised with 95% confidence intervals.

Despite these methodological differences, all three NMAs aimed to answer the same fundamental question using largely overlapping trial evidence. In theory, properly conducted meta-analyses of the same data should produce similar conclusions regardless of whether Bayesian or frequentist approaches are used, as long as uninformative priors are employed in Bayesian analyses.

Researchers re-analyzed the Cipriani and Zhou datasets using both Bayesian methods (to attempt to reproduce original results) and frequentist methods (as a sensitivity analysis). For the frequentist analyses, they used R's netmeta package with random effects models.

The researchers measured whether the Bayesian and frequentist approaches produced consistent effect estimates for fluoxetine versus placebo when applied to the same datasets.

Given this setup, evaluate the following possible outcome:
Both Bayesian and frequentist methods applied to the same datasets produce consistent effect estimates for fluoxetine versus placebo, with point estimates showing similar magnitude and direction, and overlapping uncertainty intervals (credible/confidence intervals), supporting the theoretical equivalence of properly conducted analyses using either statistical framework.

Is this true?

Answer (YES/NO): YES